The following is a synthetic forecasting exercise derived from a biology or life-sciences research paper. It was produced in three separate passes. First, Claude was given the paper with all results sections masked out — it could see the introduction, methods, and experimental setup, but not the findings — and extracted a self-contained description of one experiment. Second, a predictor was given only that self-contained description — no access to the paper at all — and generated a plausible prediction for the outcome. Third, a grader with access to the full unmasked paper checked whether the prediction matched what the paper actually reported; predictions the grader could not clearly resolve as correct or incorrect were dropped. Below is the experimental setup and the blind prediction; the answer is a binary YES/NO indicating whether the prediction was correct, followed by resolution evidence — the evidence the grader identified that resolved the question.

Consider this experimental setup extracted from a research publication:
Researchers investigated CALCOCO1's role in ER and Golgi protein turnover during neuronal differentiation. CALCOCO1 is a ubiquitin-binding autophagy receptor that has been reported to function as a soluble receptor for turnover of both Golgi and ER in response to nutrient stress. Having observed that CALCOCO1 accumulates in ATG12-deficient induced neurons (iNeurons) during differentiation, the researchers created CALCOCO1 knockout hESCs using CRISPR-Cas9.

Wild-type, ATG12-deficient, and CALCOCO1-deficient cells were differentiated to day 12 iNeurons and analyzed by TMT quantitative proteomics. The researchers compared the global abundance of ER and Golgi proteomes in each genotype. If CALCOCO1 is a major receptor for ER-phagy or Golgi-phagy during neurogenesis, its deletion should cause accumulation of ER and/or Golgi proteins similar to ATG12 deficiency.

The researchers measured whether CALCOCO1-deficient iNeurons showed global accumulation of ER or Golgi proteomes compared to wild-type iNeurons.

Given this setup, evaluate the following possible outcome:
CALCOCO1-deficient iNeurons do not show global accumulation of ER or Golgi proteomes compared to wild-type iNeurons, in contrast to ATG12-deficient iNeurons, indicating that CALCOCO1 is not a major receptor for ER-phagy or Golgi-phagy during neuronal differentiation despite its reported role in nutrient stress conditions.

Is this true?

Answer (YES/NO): YES